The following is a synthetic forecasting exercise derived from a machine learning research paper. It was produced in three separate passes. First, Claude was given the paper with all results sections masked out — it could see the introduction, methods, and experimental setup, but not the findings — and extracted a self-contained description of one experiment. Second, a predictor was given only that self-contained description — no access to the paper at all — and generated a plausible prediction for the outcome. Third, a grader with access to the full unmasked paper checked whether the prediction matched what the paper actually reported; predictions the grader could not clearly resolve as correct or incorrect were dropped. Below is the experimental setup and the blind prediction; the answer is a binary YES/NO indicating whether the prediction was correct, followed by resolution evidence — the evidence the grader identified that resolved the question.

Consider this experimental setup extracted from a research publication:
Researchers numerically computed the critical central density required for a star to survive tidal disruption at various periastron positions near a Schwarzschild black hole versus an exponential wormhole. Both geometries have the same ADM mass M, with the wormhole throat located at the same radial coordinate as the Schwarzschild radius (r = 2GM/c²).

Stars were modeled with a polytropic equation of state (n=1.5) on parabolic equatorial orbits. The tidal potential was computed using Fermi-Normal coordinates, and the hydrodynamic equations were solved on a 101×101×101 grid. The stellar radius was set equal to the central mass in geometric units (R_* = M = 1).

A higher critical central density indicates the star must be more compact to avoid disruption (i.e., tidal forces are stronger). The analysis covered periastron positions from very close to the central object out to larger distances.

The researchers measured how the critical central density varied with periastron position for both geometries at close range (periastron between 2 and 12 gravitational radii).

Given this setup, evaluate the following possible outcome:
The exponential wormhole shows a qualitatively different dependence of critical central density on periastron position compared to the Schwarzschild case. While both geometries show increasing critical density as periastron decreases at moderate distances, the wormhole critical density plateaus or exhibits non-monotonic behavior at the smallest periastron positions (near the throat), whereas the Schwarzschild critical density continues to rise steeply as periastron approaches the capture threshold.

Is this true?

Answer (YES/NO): NO